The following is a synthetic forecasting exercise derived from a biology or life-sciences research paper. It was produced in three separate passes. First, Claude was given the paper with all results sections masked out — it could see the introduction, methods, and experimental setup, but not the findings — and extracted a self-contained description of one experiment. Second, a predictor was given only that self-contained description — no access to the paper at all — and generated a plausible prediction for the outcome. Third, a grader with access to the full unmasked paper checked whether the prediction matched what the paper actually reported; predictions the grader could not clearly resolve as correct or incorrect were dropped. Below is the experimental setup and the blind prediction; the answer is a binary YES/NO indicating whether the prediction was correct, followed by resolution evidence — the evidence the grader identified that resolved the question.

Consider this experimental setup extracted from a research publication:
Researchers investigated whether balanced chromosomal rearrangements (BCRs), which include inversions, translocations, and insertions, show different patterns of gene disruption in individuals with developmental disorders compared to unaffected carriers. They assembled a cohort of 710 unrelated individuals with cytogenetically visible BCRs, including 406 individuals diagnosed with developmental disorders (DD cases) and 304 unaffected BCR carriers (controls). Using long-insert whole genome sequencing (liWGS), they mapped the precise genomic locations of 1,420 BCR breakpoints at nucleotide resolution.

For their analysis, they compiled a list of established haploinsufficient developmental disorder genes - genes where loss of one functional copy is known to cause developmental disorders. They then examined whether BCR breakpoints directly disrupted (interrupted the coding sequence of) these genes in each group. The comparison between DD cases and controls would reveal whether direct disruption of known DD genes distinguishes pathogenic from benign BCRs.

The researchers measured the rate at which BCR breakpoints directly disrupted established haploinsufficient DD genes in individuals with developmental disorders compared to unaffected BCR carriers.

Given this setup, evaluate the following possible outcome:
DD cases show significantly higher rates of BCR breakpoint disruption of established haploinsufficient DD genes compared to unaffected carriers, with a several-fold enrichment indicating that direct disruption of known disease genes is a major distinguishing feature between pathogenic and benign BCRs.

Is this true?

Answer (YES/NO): YES